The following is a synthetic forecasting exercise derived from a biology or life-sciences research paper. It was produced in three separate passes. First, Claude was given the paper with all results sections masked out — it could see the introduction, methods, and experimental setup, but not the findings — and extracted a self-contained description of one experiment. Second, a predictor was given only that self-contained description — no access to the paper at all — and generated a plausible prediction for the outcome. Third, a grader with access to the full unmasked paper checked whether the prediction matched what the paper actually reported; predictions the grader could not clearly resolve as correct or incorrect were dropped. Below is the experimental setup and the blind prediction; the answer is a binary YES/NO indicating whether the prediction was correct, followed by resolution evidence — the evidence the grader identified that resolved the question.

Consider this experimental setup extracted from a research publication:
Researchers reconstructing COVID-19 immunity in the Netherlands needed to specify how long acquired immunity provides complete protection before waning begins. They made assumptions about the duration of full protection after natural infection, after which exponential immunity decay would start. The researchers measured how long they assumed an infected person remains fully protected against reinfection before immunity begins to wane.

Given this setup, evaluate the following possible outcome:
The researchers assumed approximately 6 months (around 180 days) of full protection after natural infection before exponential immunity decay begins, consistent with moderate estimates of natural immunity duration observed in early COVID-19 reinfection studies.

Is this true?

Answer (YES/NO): NO